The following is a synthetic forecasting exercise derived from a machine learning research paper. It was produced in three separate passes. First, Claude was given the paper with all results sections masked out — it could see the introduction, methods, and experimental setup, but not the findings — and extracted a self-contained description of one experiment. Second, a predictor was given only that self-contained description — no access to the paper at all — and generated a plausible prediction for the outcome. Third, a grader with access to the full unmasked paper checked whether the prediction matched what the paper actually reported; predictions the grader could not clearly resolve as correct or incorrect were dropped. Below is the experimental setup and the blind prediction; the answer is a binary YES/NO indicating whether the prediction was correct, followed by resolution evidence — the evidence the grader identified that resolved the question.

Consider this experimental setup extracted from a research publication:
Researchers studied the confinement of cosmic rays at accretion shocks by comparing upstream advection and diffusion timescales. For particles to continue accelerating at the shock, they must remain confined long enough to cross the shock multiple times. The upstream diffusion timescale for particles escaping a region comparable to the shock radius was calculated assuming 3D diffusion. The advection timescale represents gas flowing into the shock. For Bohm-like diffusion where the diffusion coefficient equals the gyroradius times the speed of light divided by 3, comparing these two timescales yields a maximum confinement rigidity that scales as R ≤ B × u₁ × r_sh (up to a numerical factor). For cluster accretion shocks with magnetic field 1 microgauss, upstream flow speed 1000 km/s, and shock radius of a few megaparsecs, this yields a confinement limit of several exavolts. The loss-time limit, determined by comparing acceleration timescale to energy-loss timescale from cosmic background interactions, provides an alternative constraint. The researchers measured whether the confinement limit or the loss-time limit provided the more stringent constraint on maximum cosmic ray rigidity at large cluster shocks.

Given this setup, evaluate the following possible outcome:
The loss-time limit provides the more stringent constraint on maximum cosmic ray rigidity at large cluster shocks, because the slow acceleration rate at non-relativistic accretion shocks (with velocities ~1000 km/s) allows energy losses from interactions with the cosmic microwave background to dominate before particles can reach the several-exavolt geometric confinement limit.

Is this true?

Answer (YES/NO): YES